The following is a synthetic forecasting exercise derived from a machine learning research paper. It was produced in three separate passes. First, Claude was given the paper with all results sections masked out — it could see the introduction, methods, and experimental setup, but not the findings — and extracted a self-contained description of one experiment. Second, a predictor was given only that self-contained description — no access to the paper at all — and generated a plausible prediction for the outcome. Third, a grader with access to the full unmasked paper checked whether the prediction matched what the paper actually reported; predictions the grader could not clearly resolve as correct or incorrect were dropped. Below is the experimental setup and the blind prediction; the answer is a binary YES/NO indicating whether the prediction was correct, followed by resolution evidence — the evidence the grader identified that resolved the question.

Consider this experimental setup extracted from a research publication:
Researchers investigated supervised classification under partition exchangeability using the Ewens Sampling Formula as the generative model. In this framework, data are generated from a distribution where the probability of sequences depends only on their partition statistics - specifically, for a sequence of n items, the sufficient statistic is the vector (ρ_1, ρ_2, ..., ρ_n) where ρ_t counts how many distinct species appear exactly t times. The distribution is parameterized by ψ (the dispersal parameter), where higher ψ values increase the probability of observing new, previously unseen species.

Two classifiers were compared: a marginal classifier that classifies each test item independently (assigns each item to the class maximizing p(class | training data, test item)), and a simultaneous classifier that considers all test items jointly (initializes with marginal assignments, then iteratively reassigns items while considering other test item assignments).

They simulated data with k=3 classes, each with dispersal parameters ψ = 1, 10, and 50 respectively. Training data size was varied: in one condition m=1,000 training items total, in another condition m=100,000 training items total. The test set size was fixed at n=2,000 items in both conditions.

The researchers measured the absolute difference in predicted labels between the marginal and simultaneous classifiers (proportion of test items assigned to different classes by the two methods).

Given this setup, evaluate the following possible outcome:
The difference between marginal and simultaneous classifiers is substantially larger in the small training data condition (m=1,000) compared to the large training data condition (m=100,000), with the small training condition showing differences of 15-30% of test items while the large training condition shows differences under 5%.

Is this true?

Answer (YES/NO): NO